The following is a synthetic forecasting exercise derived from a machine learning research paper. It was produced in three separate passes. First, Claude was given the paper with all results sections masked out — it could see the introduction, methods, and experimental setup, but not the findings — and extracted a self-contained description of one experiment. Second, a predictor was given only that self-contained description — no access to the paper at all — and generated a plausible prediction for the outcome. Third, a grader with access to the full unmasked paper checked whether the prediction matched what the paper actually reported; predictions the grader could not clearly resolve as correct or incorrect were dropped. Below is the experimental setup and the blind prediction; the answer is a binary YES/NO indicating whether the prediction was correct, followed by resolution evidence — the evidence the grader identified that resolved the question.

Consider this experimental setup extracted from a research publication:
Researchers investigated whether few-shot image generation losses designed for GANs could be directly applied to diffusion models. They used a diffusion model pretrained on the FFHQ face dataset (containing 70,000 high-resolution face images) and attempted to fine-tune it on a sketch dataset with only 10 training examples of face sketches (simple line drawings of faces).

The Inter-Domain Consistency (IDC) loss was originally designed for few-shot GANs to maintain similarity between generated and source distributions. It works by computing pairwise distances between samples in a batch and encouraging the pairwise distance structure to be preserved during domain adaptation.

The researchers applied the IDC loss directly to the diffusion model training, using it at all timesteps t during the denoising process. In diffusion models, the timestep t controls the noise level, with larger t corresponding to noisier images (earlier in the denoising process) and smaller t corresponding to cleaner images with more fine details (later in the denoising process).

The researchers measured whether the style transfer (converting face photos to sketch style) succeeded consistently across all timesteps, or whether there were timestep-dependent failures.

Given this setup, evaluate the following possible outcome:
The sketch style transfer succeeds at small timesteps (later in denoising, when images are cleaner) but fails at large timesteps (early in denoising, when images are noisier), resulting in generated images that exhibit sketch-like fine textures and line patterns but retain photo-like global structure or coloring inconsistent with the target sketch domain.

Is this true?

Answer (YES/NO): NO